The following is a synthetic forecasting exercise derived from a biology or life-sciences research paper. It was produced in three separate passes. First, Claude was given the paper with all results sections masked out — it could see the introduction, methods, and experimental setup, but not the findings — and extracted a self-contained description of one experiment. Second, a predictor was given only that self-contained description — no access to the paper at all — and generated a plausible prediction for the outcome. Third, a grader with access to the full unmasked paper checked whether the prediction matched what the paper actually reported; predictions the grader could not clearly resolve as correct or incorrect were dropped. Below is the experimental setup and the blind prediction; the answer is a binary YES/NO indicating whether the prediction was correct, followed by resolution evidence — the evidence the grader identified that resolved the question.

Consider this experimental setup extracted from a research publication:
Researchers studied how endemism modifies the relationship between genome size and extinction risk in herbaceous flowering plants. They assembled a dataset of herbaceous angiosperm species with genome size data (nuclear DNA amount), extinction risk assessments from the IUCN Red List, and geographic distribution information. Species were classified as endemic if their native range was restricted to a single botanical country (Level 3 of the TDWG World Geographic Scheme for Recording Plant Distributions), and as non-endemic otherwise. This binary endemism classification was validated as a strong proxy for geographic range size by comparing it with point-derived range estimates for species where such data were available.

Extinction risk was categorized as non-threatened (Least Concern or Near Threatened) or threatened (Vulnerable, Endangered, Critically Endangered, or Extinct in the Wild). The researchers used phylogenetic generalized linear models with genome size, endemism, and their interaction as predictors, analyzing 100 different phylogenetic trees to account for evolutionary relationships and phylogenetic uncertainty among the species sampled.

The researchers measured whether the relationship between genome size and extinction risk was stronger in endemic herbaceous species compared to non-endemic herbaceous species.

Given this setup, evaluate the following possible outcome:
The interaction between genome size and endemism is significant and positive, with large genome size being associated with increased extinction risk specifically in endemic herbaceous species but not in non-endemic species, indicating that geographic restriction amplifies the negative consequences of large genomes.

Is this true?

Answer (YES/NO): NO